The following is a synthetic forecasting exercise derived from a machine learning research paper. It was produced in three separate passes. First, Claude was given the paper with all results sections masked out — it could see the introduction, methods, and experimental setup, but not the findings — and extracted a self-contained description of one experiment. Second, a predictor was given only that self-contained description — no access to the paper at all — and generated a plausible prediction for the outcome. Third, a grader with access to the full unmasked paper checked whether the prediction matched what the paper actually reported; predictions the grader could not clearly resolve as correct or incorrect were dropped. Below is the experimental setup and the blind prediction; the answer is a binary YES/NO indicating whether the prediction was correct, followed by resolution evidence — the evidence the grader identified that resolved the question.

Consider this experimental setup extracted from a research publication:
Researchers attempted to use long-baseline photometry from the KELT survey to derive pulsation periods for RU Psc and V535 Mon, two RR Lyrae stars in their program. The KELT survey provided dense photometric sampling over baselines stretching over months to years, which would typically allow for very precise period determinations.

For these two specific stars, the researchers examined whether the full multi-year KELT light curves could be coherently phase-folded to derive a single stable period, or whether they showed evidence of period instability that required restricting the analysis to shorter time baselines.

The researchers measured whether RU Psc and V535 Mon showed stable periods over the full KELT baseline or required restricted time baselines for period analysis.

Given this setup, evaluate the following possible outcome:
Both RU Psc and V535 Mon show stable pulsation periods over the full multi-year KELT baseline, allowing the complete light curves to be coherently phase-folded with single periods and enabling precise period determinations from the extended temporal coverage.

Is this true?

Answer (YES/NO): NO